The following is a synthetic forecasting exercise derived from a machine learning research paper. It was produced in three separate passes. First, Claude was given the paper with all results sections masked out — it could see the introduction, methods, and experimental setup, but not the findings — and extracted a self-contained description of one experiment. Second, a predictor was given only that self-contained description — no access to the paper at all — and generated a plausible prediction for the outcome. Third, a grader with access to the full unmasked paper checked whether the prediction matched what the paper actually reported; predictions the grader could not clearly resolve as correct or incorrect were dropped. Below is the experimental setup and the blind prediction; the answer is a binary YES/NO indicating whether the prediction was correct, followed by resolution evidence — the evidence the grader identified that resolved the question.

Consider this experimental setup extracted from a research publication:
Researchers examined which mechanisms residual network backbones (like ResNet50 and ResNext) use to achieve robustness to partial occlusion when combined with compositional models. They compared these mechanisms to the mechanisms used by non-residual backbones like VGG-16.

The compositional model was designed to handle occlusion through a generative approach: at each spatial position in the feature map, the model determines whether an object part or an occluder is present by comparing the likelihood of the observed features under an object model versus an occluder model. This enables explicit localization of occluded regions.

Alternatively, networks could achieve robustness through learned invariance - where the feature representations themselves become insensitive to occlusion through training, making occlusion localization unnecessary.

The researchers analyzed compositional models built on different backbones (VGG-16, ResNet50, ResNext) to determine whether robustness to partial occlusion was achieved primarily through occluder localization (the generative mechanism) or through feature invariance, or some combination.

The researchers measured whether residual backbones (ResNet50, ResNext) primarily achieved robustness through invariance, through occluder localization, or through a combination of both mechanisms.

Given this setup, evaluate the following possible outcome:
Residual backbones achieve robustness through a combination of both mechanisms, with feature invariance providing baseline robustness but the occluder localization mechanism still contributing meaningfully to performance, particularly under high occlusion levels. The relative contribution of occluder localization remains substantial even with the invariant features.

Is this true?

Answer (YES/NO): NO